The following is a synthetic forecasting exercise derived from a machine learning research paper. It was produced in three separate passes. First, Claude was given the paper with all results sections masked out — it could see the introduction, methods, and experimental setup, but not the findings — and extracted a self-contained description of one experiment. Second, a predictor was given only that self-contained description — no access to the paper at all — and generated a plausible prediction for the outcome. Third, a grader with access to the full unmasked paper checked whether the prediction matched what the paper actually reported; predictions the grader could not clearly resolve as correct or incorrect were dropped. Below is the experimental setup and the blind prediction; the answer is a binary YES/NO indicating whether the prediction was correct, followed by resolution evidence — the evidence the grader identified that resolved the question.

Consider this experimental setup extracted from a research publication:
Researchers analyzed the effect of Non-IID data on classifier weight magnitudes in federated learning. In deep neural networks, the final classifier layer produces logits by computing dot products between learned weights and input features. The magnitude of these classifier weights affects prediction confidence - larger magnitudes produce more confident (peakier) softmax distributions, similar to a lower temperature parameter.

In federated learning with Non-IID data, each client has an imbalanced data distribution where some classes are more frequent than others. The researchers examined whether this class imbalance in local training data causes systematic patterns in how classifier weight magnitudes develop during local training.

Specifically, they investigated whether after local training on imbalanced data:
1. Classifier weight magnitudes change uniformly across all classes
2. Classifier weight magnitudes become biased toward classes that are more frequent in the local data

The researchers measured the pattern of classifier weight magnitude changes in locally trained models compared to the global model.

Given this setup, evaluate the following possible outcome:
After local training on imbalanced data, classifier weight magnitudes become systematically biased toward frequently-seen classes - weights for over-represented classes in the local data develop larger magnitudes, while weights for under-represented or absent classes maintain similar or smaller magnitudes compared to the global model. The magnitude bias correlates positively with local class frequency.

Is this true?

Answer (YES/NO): YES